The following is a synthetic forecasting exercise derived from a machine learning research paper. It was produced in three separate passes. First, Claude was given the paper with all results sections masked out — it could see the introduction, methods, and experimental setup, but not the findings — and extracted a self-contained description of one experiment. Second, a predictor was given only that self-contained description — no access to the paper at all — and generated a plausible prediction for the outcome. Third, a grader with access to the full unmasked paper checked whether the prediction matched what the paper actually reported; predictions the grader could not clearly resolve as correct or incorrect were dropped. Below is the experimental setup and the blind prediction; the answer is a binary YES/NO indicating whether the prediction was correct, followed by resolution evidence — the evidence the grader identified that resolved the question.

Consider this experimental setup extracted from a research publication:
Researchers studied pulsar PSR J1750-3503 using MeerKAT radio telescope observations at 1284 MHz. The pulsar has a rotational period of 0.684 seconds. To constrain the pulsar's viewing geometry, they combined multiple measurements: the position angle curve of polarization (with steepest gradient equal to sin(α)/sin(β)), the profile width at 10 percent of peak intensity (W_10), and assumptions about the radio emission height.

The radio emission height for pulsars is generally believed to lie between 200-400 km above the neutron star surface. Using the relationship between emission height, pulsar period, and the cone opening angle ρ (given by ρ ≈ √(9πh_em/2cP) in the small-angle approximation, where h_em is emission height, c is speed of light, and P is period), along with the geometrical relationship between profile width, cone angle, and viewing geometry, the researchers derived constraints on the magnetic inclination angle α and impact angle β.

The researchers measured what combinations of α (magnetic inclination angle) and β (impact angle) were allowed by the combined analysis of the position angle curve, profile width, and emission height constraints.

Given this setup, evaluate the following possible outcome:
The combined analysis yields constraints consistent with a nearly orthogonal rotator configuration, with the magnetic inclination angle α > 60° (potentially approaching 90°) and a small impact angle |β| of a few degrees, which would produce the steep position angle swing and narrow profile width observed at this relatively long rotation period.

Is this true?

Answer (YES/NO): NO